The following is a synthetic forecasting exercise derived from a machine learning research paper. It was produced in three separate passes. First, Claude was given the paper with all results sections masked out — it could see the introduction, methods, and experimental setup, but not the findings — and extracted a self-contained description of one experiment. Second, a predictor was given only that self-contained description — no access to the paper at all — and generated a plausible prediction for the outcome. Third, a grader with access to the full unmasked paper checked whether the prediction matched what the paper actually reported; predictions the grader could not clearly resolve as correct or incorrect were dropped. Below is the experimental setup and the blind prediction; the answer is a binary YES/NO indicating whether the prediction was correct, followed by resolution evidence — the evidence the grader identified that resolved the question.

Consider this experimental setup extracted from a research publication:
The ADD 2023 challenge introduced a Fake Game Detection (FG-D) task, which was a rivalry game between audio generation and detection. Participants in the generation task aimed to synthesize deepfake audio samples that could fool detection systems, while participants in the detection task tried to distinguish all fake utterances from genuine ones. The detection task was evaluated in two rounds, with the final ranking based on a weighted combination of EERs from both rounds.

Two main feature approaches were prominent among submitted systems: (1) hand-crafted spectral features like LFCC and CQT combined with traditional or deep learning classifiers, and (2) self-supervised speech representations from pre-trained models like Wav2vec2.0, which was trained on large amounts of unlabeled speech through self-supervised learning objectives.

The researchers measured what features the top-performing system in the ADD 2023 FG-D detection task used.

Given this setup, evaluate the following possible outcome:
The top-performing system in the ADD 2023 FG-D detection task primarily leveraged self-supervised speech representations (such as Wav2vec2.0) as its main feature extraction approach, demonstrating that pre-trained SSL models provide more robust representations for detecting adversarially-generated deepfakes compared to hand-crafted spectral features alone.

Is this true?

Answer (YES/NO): YES